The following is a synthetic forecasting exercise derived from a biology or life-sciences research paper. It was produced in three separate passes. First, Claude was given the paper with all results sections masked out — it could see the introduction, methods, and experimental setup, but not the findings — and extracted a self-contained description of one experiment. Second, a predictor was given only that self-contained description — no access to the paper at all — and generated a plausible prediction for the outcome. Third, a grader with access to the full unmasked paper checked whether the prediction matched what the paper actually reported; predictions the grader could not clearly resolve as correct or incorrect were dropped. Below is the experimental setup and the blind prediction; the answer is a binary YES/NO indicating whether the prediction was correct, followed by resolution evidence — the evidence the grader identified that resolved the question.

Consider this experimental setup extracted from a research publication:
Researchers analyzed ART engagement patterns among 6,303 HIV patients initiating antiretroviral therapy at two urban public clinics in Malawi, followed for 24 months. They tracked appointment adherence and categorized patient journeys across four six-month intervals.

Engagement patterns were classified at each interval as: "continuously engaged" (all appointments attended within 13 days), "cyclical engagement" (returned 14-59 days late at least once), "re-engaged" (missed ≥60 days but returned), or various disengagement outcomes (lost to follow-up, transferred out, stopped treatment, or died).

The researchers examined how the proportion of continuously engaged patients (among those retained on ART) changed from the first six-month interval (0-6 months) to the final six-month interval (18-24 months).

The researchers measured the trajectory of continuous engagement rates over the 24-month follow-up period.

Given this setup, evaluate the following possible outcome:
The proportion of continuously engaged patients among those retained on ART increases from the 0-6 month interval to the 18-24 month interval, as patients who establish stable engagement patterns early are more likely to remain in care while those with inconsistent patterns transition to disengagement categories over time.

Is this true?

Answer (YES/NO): YES